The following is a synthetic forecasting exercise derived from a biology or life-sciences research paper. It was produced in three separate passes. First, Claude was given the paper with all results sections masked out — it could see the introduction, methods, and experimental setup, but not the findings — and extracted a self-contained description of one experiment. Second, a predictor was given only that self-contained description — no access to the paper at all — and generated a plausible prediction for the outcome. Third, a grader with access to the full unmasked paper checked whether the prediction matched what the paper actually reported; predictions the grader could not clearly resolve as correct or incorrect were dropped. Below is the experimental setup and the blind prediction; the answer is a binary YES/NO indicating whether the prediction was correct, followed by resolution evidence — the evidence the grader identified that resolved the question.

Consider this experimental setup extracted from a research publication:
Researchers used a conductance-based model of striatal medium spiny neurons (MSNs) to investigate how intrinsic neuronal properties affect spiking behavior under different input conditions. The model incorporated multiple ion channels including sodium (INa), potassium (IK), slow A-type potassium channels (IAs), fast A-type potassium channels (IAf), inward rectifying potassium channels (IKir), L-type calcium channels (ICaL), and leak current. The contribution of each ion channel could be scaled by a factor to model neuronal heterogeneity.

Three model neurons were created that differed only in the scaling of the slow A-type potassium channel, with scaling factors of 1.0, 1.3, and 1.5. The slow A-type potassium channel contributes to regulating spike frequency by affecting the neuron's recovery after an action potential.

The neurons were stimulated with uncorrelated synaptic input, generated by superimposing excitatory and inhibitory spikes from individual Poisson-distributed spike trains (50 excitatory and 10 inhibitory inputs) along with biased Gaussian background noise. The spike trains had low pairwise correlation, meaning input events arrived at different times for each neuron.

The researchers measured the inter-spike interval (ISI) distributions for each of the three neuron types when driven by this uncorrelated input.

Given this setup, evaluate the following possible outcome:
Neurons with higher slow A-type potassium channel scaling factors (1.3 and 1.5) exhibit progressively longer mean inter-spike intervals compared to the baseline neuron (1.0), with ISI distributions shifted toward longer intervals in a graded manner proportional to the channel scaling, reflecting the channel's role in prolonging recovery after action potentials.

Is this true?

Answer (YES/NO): YES